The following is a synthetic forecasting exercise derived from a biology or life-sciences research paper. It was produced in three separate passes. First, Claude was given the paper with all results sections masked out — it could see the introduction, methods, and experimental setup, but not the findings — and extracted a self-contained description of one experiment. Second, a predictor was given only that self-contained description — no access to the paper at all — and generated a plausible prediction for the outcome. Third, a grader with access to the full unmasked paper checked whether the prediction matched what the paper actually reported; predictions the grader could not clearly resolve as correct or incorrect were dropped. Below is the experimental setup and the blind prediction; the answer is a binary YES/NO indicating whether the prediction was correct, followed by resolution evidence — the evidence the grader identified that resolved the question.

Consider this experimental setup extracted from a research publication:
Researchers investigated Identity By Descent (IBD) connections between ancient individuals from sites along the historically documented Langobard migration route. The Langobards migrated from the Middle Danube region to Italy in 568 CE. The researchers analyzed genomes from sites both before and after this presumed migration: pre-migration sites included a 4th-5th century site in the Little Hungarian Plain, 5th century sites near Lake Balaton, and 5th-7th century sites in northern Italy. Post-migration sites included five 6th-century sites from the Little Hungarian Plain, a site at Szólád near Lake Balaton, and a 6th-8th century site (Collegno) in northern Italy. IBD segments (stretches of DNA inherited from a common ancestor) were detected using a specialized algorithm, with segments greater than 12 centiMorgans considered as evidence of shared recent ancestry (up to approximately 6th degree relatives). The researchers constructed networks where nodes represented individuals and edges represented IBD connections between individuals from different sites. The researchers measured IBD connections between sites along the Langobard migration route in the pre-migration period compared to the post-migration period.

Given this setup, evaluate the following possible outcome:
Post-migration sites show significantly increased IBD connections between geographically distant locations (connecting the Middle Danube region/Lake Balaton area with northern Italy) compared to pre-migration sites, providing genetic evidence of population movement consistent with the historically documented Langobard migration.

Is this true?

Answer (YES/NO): YES